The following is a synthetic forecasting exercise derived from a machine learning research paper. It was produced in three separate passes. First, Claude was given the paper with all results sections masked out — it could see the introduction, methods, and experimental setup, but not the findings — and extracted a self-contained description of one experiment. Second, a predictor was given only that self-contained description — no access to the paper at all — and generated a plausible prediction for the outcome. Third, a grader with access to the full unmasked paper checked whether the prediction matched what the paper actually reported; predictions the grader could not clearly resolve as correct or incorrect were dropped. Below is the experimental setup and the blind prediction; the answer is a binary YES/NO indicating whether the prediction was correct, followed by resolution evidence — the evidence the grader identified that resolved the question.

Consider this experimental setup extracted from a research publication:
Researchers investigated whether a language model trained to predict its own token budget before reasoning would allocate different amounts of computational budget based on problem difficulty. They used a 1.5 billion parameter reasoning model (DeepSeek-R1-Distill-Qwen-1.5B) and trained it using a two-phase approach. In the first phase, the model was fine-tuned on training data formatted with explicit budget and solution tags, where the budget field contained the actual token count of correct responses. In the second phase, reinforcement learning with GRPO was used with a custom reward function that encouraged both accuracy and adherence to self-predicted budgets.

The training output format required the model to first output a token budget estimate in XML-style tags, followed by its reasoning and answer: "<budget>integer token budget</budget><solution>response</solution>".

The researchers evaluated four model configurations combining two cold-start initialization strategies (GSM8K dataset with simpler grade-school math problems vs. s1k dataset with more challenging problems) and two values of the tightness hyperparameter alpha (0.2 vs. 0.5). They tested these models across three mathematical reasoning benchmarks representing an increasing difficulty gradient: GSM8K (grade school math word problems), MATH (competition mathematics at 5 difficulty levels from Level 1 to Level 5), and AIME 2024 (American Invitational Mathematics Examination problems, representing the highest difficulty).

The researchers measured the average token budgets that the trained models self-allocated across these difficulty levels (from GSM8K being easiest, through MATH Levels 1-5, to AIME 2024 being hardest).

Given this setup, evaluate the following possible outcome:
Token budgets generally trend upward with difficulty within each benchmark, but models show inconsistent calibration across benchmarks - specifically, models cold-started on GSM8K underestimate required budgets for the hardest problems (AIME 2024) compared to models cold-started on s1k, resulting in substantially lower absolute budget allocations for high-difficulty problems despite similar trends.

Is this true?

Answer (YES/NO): NO